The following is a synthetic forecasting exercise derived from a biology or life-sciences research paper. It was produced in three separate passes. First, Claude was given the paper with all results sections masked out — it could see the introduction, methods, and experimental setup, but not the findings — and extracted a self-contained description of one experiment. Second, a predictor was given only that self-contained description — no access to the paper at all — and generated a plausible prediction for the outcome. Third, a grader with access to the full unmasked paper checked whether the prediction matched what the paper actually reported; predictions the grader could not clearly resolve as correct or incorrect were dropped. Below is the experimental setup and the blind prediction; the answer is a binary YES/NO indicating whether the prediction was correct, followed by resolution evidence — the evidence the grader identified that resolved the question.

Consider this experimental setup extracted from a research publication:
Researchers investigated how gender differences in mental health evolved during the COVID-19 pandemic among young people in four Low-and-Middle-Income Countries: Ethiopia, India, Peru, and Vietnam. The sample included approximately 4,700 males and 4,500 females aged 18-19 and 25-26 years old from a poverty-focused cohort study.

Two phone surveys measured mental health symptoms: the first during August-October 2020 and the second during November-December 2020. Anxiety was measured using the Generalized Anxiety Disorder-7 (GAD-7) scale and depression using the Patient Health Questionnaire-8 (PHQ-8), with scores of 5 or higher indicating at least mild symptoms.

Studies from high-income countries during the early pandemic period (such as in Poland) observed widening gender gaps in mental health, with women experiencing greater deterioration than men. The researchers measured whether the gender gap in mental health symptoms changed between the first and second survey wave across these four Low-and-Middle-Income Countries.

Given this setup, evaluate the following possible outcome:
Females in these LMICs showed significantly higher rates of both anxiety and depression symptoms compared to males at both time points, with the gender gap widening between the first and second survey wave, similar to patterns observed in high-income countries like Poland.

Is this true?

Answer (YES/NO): NO